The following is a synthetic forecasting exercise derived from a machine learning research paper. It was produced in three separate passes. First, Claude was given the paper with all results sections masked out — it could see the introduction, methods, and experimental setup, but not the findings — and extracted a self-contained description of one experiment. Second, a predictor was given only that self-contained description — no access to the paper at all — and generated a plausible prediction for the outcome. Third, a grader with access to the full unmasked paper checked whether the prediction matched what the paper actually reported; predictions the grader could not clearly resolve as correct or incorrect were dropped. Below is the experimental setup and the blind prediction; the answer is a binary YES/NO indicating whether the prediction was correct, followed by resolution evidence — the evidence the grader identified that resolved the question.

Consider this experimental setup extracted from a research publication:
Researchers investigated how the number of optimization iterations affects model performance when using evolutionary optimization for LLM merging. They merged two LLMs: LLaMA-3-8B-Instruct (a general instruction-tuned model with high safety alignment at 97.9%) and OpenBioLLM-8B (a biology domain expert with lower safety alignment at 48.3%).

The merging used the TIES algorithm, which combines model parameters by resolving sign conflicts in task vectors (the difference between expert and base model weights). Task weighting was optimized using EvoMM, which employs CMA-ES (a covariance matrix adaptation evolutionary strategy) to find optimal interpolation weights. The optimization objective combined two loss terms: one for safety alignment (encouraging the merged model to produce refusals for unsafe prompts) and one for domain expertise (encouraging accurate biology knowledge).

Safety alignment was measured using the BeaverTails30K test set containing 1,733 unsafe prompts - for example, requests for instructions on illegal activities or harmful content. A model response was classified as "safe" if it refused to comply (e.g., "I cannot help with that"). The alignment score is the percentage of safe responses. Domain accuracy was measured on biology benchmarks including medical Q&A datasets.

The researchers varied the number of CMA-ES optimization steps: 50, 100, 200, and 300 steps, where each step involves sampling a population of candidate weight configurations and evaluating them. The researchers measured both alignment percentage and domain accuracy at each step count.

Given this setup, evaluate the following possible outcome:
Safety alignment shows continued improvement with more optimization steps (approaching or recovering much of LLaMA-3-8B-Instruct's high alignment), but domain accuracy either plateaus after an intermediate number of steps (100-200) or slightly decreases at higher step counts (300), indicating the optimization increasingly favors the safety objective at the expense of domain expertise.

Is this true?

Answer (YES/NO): NO